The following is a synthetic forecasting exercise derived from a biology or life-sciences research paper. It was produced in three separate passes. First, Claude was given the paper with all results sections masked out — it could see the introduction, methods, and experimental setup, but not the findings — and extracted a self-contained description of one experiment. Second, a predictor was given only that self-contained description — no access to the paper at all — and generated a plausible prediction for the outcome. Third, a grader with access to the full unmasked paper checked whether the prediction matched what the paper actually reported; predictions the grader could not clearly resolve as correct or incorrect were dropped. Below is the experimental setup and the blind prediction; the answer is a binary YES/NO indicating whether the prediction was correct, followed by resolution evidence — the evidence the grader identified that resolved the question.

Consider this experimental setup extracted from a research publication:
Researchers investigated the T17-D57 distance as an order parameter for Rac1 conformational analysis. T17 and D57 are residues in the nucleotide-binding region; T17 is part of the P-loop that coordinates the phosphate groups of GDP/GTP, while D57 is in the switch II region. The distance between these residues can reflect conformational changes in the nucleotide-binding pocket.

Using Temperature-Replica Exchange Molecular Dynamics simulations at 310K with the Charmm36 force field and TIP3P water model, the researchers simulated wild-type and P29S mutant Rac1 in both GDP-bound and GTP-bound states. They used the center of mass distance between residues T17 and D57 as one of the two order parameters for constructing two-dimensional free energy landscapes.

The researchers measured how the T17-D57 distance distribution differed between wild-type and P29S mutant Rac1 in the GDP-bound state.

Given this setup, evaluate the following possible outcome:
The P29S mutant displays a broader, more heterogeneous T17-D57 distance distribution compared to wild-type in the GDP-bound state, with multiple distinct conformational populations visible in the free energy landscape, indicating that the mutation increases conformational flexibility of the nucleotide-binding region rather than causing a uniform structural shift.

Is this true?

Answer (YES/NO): YES